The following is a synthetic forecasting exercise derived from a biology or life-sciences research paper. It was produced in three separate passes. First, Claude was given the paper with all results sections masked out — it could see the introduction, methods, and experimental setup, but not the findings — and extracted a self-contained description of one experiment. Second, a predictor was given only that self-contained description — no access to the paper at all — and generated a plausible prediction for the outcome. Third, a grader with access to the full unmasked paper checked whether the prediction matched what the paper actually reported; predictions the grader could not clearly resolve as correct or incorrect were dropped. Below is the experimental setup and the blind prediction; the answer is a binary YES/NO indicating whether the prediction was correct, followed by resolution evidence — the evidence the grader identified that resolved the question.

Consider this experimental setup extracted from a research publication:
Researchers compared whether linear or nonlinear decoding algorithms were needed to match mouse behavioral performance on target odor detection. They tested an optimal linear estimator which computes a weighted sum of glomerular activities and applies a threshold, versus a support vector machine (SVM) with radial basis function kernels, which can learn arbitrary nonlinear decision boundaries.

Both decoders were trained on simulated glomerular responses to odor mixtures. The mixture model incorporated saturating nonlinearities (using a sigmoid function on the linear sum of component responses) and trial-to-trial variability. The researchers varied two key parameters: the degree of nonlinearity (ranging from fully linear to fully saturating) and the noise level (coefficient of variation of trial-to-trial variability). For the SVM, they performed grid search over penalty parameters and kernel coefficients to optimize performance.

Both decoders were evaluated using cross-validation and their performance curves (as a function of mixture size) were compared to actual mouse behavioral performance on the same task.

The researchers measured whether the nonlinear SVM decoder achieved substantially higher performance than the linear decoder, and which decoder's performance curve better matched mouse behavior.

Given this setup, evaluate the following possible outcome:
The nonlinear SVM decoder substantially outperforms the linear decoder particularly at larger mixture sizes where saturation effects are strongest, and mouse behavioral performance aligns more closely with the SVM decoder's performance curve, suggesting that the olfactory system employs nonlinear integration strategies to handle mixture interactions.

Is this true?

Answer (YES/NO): NO